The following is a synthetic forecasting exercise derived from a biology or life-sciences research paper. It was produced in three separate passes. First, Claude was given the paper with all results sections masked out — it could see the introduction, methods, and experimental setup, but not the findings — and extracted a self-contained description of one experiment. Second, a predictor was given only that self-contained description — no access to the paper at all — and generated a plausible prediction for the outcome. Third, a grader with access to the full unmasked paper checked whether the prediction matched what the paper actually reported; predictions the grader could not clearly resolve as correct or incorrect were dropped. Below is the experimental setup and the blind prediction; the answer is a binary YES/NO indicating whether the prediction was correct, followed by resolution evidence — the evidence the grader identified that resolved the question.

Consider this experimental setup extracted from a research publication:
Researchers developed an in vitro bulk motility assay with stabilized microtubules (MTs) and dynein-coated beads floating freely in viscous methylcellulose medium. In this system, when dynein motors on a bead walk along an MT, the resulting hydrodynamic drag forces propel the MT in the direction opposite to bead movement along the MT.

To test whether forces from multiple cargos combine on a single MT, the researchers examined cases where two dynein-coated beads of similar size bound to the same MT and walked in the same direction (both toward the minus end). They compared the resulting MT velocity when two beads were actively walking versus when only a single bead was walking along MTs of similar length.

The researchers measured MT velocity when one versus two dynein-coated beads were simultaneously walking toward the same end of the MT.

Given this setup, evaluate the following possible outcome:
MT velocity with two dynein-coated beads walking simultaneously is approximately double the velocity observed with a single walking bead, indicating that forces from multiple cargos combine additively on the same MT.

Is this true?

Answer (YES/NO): YES